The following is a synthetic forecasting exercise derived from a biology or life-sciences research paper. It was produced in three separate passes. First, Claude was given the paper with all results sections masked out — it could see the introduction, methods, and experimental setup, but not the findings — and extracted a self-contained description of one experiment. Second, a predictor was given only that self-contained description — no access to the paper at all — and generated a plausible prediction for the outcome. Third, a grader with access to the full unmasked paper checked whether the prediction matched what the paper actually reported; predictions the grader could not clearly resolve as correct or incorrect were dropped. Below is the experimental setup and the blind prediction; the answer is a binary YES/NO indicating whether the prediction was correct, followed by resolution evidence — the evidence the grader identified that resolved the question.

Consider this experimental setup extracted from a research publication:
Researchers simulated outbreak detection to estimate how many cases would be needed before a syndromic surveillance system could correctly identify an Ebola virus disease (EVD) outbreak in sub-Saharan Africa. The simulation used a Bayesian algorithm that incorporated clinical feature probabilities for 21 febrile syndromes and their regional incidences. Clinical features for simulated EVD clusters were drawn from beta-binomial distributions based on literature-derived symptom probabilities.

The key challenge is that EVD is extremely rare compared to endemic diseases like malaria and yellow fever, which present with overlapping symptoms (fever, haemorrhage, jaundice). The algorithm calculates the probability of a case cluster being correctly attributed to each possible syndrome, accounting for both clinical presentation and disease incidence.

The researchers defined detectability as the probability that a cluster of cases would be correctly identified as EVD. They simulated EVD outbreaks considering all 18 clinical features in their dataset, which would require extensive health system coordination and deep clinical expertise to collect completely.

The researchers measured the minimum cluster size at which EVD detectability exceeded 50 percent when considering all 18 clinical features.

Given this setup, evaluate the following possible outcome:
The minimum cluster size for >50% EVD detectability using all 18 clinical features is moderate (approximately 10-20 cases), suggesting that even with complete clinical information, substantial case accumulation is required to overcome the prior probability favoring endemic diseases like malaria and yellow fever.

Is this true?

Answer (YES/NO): NO